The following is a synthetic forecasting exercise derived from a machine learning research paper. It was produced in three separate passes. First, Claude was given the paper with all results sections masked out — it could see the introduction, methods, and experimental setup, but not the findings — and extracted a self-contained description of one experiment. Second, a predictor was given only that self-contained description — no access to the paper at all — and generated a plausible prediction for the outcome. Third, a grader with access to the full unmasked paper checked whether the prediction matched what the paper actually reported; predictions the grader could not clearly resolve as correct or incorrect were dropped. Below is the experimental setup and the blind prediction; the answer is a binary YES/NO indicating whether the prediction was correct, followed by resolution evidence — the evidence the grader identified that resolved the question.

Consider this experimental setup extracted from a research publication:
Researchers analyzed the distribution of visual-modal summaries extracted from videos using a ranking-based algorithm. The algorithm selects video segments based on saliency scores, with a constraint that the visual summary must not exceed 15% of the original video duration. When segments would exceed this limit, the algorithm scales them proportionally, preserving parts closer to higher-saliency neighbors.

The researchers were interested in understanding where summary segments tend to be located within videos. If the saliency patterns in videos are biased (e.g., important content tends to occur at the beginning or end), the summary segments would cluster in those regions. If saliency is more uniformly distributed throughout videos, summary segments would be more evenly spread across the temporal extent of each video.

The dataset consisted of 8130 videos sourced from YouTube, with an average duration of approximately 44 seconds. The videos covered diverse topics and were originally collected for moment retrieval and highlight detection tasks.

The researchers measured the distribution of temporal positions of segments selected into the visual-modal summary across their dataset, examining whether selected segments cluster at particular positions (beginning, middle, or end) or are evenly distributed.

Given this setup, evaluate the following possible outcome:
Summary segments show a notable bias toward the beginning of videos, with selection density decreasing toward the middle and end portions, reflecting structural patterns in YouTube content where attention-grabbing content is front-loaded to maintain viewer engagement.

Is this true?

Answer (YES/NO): NO